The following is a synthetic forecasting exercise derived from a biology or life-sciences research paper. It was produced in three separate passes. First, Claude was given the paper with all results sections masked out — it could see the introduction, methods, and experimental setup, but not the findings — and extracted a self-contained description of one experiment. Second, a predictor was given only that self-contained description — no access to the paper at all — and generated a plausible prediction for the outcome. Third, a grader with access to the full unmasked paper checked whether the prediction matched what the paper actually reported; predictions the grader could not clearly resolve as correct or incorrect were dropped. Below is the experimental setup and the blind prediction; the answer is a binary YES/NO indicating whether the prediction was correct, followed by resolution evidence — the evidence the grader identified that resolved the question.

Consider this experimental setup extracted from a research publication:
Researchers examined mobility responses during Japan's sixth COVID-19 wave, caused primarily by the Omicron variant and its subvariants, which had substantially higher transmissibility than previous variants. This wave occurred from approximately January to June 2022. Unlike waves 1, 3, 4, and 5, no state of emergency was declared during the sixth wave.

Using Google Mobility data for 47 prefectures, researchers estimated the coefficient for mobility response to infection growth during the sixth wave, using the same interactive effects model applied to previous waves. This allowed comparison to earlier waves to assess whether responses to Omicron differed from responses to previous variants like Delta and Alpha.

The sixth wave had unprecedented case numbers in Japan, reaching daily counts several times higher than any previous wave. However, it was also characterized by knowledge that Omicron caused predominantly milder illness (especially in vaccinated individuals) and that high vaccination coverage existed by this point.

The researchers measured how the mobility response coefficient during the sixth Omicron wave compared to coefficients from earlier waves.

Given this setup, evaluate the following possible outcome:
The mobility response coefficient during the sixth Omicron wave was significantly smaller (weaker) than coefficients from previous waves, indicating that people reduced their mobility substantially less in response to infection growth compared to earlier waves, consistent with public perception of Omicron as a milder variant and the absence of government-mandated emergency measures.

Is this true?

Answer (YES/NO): NO